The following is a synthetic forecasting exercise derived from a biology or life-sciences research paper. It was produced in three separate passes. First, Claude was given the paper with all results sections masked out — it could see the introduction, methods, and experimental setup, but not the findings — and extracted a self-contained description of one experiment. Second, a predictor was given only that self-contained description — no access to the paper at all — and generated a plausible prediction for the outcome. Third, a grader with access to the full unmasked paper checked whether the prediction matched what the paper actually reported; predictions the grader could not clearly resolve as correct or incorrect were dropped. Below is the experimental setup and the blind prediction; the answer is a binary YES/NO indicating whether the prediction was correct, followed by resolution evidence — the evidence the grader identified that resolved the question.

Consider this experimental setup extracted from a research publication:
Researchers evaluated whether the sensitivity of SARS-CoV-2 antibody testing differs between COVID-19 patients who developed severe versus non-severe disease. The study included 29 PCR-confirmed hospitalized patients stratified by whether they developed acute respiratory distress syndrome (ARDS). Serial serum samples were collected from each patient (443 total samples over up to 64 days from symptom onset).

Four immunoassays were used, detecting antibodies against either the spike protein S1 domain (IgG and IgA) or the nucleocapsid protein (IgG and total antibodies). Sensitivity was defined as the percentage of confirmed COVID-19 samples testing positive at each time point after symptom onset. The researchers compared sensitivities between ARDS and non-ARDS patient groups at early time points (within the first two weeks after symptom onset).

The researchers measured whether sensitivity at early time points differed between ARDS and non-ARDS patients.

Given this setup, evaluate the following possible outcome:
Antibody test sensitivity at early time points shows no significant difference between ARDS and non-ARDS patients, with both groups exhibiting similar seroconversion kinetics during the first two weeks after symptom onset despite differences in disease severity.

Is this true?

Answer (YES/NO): NO